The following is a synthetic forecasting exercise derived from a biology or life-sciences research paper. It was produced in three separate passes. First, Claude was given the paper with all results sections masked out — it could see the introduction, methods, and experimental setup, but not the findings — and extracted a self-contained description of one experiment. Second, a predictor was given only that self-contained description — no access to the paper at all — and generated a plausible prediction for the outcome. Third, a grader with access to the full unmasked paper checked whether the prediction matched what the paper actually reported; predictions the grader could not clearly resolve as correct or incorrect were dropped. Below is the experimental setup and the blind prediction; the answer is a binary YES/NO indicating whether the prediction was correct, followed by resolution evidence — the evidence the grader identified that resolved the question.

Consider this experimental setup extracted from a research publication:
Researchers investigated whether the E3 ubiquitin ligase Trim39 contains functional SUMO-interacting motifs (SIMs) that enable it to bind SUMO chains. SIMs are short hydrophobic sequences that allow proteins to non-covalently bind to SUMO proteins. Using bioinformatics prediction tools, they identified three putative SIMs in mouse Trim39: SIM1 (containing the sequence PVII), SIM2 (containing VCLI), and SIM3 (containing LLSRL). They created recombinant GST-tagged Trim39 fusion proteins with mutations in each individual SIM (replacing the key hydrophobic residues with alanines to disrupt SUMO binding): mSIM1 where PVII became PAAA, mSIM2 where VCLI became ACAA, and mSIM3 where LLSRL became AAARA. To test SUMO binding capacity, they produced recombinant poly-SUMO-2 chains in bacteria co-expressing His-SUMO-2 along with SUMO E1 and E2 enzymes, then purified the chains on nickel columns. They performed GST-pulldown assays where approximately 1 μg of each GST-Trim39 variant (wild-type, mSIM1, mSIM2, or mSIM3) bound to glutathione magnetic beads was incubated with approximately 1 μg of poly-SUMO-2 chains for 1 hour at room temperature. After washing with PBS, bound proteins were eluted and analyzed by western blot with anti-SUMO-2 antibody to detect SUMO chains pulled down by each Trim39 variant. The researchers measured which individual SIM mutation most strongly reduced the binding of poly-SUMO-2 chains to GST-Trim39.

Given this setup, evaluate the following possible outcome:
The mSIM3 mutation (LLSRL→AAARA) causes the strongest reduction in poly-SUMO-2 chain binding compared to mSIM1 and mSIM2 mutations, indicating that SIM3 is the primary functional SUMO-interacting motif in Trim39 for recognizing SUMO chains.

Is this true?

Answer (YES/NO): YES